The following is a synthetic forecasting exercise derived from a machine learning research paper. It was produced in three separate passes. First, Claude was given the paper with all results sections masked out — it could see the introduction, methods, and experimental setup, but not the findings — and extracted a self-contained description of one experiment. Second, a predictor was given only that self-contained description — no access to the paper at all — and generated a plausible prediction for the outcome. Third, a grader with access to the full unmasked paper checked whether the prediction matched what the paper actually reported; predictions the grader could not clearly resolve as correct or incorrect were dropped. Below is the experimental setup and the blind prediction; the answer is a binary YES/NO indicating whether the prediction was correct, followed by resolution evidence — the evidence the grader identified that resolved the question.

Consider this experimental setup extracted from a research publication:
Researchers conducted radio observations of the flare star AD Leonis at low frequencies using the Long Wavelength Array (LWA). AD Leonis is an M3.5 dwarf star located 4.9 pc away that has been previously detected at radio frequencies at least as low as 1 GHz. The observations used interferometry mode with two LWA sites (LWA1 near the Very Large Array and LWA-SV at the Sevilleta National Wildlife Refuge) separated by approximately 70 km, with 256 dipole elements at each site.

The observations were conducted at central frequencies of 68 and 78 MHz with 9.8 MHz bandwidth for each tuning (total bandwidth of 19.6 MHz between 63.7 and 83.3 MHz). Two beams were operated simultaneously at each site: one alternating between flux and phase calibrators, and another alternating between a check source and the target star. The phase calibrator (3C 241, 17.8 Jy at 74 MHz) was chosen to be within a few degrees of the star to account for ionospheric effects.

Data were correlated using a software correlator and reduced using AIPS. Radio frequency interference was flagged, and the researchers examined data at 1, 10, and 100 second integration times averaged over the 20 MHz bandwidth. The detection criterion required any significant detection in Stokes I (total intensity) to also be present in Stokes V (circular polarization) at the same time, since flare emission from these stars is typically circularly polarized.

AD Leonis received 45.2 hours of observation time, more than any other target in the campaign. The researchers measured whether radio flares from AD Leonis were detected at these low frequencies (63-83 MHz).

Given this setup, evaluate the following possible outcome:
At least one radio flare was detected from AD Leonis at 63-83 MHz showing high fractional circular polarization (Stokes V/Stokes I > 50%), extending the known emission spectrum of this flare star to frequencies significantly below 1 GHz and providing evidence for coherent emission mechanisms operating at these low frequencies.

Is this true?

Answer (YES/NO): NO